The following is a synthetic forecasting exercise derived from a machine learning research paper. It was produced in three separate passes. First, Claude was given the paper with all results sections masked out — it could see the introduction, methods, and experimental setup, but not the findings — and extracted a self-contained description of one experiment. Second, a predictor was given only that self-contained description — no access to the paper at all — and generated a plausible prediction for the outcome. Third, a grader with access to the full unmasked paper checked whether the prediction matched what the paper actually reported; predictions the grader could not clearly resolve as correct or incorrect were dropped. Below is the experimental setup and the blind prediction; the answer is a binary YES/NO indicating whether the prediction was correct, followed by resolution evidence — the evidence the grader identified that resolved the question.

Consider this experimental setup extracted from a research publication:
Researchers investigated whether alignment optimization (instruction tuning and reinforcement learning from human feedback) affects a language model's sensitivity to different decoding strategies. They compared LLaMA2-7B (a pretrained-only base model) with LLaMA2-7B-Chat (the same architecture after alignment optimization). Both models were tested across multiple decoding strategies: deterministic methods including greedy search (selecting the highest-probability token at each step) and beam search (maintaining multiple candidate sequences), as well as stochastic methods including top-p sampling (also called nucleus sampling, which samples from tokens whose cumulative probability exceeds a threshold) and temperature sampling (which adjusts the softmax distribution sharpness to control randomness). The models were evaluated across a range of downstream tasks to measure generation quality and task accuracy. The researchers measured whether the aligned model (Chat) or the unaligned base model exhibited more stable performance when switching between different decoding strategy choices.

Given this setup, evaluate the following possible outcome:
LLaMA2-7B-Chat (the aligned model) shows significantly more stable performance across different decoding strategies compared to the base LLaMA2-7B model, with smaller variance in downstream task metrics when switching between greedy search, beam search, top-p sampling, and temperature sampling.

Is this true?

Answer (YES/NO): YES